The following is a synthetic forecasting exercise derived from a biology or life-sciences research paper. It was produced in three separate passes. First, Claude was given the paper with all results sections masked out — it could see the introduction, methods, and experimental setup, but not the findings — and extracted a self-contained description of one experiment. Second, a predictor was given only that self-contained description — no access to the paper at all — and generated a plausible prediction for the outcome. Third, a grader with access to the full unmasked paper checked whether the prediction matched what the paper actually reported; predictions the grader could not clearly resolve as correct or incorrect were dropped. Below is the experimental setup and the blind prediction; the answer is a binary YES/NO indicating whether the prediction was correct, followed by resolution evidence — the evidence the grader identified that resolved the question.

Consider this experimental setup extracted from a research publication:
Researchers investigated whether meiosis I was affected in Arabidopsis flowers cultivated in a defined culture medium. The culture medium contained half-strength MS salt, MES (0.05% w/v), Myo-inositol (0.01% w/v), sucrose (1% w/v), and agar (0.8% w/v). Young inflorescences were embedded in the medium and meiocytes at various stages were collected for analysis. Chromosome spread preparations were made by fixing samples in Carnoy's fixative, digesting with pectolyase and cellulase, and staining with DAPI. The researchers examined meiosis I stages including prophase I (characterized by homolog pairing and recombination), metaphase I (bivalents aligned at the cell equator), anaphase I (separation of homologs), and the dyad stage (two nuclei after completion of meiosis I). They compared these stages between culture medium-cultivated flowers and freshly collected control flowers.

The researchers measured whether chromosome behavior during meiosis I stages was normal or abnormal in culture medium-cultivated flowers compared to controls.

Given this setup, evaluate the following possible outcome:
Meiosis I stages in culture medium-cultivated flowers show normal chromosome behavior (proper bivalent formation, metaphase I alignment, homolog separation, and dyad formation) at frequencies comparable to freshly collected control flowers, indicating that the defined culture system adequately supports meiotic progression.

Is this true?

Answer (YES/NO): YES